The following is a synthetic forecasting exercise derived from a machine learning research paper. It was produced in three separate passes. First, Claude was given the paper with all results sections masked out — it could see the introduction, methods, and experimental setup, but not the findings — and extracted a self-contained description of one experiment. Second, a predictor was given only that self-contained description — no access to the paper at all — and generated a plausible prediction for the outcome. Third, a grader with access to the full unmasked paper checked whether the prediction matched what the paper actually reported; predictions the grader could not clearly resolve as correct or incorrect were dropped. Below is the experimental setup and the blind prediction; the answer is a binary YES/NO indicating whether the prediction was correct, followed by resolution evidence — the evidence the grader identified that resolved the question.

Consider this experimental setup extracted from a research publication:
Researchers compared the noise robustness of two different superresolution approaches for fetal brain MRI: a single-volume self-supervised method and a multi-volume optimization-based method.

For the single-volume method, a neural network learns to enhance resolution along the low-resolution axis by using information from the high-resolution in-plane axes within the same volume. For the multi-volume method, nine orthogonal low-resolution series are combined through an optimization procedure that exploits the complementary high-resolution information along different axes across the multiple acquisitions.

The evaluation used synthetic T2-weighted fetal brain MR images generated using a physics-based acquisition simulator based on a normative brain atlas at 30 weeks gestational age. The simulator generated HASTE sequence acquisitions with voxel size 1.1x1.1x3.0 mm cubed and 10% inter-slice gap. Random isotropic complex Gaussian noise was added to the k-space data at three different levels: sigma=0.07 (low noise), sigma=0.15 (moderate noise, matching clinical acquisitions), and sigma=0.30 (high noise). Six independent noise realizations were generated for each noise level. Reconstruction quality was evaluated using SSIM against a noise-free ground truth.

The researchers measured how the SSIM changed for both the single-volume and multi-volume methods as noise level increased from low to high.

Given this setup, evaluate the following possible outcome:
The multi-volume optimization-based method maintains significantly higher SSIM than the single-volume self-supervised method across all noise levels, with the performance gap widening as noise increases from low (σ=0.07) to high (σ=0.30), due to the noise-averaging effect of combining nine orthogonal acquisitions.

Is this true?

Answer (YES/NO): NO